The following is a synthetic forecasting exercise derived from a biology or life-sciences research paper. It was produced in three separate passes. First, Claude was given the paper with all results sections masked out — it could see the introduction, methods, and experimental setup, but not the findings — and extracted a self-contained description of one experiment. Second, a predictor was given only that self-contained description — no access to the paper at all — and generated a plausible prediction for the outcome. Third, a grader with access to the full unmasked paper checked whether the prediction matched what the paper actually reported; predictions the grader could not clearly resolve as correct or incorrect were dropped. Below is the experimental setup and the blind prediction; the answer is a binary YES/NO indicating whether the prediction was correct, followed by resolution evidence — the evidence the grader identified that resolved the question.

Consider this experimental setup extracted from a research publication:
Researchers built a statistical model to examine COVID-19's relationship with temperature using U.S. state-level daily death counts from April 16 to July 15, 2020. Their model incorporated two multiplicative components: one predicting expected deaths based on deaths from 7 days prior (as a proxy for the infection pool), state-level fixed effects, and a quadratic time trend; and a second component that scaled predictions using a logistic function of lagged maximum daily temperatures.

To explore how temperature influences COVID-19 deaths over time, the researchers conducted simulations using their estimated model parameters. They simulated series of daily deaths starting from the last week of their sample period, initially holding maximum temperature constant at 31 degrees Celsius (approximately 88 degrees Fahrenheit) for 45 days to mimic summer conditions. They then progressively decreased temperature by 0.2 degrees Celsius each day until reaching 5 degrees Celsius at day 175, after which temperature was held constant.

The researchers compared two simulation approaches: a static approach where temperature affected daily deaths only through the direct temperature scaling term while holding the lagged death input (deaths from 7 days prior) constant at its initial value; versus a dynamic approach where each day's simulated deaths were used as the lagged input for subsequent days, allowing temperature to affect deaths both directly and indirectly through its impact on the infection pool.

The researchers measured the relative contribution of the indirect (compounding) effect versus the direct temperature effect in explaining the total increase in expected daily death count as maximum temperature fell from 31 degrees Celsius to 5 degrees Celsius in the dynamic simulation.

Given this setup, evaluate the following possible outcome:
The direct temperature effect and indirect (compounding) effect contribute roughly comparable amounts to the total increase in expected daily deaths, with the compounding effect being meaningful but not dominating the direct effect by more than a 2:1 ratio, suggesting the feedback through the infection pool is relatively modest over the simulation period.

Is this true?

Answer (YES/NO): NO